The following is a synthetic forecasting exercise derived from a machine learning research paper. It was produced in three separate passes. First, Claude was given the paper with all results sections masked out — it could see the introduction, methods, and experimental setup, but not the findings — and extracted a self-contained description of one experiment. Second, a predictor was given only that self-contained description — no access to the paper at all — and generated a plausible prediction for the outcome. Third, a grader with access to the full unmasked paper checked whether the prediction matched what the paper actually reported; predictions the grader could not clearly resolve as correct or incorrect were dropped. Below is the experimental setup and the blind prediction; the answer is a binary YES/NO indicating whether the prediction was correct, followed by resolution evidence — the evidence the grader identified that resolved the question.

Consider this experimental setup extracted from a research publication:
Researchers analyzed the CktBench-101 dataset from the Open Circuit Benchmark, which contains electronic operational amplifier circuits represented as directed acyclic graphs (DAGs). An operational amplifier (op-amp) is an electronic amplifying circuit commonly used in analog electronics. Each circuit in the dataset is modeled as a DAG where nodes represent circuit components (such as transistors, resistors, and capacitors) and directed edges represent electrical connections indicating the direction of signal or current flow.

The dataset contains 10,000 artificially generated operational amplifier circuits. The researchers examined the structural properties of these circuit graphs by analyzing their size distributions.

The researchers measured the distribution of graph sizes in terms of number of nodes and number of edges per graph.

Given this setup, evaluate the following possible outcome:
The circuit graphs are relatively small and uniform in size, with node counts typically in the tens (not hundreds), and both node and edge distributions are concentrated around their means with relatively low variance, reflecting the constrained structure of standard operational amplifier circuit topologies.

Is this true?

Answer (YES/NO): NO